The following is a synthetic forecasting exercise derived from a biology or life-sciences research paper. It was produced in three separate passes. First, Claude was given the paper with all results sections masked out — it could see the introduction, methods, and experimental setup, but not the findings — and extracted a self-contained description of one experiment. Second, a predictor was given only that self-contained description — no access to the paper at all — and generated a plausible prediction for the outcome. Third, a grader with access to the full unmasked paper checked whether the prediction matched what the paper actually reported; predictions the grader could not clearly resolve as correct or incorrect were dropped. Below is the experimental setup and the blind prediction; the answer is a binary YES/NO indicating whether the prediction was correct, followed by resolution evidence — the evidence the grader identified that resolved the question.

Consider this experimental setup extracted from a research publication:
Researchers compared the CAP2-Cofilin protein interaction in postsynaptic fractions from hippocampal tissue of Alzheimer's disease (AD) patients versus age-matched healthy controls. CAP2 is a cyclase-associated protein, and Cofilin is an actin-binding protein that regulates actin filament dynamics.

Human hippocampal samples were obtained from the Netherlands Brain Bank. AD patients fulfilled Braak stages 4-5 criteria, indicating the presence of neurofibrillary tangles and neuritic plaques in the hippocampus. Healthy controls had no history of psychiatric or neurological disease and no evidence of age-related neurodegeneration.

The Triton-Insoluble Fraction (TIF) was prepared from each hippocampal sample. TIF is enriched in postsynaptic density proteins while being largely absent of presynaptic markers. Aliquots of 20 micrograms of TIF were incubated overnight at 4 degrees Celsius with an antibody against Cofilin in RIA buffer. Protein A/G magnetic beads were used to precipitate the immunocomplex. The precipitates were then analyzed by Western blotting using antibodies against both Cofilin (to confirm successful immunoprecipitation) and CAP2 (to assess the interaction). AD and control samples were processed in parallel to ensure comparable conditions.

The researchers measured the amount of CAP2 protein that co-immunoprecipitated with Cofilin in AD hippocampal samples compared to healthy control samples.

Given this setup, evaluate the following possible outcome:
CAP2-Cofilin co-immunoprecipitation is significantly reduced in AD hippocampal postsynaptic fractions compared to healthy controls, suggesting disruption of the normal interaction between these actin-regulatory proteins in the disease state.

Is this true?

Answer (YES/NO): NO